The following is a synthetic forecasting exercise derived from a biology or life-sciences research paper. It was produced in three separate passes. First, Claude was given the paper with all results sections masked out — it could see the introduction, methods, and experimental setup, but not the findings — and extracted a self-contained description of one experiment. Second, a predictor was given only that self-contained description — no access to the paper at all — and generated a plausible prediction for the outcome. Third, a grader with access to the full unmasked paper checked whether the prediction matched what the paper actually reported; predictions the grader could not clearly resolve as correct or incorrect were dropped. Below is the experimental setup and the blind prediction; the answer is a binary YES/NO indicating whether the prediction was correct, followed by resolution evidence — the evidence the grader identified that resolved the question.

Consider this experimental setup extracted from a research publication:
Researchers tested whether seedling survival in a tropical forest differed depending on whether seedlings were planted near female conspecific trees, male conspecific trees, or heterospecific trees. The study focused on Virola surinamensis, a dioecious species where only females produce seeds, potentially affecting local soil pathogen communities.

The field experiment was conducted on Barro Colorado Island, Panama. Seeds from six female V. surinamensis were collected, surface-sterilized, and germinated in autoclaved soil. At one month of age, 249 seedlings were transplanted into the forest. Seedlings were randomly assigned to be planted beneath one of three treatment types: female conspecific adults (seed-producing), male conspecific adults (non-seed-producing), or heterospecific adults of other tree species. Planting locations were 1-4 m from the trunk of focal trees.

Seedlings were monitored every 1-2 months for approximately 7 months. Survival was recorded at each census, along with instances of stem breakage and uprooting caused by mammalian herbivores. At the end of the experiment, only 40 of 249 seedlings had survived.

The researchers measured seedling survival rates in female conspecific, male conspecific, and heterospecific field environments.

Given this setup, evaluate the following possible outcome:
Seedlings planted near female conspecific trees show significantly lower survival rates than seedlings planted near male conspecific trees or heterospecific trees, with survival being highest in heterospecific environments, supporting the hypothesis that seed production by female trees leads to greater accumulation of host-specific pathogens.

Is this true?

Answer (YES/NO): NO